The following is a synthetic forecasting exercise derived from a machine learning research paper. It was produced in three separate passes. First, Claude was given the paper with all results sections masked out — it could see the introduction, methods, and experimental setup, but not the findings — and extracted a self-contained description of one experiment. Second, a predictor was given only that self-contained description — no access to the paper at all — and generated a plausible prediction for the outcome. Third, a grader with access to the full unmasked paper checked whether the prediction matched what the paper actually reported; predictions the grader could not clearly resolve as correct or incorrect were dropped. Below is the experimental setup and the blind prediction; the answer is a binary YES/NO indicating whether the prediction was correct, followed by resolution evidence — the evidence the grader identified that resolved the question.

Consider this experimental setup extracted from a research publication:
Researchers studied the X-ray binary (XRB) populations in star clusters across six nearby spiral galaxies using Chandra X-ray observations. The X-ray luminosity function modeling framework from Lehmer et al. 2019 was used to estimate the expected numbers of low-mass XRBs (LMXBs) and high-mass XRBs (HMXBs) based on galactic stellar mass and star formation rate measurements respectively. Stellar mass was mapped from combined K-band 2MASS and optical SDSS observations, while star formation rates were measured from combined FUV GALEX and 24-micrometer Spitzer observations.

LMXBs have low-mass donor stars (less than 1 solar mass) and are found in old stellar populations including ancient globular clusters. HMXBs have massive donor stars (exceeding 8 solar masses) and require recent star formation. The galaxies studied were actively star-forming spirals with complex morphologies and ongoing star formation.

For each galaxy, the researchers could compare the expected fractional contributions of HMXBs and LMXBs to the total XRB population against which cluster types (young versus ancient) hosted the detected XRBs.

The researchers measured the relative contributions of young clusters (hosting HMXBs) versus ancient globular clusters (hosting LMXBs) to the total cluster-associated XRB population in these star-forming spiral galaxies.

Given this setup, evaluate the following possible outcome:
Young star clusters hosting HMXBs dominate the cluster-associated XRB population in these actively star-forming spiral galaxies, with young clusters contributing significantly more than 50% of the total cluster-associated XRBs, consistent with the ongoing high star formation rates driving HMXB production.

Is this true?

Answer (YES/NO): NO